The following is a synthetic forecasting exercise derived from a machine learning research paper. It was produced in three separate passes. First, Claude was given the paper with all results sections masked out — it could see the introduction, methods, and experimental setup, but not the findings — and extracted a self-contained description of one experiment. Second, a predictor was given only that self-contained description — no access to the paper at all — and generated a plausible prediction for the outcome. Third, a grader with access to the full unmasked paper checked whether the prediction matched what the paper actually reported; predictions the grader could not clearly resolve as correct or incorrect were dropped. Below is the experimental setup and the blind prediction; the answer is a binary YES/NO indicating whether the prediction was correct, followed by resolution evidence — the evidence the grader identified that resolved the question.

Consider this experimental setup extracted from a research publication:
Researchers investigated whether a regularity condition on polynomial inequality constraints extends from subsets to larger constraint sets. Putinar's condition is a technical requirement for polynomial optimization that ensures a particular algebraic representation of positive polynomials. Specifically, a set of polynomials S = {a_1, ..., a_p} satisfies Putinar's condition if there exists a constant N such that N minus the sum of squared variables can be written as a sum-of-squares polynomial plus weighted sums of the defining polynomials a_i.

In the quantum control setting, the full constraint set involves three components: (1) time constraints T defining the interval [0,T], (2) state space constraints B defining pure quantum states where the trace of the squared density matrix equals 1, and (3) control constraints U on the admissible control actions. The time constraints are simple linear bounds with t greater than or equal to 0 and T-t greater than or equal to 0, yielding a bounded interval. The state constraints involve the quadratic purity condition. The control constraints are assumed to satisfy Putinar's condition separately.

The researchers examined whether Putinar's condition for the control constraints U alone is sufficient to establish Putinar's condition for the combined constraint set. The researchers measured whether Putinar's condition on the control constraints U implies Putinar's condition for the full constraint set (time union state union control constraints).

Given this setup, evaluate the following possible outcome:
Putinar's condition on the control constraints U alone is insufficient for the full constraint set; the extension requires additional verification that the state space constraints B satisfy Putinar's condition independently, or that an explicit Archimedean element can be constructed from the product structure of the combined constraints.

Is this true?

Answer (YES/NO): NO